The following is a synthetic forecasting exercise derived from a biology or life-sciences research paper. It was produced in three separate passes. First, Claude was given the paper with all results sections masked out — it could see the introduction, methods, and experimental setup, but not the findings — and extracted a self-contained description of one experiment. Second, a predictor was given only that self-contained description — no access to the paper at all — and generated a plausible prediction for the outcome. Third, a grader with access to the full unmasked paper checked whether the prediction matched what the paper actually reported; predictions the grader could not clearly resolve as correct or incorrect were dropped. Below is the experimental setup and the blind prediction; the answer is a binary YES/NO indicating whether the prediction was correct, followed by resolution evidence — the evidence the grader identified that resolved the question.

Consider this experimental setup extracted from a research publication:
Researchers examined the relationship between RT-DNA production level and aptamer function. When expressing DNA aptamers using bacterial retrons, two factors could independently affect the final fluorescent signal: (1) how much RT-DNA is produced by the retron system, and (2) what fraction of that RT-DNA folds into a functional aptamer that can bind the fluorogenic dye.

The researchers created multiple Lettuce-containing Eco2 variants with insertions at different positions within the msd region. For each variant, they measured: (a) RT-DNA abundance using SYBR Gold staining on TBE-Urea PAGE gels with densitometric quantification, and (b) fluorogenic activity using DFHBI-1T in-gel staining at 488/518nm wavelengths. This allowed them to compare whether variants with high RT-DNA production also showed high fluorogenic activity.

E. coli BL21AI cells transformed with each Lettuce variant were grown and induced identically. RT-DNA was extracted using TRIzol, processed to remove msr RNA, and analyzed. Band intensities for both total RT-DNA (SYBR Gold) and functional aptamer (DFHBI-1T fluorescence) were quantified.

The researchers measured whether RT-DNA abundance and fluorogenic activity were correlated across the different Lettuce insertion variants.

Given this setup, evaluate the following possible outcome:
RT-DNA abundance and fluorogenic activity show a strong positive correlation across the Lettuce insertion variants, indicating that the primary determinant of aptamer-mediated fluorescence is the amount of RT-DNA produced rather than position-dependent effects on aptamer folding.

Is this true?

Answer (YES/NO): NO